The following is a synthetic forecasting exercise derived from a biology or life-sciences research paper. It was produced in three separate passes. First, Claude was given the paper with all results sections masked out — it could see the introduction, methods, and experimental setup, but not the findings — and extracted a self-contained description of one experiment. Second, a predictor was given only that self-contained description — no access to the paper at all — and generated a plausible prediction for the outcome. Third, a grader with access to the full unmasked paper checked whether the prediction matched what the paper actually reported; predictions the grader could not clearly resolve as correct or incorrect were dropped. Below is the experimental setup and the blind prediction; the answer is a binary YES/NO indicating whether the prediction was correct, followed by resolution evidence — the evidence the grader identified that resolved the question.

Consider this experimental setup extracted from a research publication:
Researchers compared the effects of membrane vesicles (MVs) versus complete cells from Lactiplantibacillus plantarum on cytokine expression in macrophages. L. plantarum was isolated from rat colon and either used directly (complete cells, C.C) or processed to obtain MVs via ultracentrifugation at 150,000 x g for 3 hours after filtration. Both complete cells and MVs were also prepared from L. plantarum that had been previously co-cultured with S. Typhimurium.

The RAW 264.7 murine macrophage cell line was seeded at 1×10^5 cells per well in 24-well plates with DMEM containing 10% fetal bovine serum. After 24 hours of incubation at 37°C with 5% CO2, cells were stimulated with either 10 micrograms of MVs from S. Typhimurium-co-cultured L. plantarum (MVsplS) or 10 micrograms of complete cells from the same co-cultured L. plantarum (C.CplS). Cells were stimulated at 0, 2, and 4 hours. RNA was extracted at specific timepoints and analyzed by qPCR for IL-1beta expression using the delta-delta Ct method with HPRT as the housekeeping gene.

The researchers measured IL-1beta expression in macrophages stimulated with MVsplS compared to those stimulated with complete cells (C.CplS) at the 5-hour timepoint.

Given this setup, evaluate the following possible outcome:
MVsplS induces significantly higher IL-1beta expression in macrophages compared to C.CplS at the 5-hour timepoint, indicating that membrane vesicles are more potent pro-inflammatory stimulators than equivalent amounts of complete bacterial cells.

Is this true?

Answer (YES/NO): NO